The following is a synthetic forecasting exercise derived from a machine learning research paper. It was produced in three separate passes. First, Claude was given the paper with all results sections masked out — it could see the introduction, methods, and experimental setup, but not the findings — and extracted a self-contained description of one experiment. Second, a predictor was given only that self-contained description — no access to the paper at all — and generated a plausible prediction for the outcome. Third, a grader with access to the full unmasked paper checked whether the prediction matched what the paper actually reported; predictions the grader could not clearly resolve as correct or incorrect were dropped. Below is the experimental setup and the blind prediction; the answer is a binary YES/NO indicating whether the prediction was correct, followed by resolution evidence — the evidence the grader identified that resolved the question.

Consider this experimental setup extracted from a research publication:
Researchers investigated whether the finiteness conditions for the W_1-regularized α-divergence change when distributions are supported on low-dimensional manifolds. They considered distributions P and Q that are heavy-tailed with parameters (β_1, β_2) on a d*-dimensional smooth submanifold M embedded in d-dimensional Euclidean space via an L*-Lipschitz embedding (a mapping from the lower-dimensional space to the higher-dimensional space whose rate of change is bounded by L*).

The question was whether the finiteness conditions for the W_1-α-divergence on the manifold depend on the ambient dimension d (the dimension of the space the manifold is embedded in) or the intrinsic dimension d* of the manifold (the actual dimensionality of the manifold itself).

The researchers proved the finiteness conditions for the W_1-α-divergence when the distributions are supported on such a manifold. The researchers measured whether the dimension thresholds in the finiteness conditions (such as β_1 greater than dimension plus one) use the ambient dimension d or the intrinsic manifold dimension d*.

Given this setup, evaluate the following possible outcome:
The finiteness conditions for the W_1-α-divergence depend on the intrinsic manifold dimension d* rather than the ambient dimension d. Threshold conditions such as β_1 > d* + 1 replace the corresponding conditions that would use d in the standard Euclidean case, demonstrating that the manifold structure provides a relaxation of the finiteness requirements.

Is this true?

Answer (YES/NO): YES